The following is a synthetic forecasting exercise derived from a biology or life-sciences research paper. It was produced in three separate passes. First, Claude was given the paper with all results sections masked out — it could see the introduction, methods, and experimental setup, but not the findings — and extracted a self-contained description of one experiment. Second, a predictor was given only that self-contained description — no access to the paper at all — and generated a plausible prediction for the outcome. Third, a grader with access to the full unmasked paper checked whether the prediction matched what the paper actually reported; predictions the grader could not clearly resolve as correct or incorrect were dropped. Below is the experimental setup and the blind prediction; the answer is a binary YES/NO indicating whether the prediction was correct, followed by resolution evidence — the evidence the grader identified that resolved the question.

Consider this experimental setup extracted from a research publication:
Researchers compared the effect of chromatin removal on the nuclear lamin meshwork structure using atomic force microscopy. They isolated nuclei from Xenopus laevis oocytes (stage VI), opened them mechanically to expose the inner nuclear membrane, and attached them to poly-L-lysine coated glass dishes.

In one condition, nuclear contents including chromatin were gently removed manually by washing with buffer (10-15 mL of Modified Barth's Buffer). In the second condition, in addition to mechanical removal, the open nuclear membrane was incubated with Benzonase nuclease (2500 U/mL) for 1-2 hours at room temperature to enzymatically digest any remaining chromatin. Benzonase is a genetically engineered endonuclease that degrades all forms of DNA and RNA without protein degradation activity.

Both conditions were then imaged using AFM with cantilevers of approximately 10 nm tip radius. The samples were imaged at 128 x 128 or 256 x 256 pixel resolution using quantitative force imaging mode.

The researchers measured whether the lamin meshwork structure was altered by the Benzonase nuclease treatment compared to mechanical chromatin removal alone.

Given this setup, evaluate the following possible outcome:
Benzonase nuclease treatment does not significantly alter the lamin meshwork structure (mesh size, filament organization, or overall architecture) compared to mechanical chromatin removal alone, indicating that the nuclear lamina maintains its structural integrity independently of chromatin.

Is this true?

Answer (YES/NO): YES